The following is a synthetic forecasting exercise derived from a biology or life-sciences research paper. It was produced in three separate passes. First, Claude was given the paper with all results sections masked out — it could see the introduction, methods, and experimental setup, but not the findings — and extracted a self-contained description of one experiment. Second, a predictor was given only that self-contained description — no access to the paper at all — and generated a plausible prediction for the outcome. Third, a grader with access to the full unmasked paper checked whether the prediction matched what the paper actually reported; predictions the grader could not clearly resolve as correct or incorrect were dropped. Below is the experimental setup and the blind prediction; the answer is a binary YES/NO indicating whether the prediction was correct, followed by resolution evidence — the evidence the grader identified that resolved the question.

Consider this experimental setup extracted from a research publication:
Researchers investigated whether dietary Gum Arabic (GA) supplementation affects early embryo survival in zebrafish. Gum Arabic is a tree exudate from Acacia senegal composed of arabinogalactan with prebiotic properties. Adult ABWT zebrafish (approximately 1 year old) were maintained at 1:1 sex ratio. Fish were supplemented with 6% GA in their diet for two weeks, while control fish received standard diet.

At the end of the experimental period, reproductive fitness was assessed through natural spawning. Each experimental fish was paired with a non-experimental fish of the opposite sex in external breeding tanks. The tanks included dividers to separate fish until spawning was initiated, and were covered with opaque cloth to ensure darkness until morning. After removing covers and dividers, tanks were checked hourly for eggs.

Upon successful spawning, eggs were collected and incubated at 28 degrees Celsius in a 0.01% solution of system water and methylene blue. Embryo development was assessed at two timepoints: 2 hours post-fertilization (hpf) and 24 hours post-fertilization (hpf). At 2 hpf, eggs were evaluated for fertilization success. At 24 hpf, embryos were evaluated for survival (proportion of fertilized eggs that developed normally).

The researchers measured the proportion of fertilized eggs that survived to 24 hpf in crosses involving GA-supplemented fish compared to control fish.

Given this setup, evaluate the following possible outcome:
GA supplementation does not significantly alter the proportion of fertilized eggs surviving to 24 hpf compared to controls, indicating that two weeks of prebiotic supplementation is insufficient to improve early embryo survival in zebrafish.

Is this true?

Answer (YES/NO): YES